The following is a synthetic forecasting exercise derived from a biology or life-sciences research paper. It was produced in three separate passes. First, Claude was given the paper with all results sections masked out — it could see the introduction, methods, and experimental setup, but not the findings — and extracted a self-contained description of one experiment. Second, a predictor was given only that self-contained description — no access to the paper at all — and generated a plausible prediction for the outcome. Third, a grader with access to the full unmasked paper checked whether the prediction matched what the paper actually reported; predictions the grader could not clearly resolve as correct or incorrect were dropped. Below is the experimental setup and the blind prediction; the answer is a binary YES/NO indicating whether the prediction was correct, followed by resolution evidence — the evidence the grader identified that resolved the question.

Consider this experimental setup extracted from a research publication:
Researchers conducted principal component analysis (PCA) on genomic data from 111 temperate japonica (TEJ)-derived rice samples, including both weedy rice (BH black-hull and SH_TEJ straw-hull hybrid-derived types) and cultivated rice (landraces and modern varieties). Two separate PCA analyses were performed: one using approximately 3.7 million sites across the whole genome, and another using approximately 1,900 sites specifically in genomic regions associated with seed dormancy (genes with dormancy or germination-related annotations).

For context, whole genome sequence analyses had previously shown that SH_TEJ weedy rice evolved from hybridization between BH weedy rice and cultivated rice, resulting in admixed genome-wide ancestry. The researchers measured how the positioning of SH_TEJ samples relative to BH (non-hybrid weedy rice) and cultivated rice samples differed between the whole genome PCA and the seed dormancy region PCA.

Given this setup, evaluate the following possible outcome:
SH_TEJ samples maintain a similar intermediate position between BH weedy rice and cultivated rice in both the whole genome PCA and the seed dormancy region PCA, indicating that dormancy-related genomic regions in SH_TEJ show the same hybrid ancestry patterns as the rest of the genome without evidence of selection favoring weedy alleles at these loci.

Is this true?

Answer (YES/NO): NO